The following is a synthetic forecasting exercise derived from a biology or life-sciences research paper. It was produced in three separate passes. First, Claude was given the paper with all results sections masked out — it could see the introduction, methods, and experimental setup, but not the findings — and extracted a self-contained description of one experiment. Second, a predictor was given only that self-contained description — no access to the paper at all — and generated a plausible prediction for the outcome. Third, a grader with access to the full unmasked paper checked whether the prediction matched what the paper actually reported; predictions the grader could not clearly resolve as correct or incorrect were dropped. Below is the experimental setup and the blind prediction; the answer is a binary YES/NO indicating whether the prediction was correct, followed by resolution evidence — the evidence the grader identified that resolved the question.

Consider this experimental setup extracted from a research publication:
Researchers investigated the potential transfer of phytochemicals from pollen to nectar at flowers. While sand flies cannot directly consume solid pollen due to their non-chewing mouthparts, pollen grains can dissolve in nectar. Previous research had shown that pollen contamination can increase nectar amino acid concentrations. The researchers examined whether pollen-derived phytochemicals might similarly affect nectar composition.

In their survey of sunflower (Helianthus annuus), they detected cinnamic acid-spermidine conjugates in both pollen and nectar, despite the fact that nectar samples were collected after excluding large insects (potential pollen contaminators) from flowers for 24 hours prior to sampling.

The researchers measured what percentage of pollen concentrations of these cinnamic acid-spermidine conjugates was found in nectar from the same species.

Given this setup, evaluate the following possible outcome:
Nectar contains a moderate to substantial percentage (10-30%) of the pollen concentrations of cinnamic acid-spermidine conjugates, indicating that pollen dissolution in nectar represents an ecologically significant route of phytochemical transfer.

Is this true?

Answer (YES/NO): NO